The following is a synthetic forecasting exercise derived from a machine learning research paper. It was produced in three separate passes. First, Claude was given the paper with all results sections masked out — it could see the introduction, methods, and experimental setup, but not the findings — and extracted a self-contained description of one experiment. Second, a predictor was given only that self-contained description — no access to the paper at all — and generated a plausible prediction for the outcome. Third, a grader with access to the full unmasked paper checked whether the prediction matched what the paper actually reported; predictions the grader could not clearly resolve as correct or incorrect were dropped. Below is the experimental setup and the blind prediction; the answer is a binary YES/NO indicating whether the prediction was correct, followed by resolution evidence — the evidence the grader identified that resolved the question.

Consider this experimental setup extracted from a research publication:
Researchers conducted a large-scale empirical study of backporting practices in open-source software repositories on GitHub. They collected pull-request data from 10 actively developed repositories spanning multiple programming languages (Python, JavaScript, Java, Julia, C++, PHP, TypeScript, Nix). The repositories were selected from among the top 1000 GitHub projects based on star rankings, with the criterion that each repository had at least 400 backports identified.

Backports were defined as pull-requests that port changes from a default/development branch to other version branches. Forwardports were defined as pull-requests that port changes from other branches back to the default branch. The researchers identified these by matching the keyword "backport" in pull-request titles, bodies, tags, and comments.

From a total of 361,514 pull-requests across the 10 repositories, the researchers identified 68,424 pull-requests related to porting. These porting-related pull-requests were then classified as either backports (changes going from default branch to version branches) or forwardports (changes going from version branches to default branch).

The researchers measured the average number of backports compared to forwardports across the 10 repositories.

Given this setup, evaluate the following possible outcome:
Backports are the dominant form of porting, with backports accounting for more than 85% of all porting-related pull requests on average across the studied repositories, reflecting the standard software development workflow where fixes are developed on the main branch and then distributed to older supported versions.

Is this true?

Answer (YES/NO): NO